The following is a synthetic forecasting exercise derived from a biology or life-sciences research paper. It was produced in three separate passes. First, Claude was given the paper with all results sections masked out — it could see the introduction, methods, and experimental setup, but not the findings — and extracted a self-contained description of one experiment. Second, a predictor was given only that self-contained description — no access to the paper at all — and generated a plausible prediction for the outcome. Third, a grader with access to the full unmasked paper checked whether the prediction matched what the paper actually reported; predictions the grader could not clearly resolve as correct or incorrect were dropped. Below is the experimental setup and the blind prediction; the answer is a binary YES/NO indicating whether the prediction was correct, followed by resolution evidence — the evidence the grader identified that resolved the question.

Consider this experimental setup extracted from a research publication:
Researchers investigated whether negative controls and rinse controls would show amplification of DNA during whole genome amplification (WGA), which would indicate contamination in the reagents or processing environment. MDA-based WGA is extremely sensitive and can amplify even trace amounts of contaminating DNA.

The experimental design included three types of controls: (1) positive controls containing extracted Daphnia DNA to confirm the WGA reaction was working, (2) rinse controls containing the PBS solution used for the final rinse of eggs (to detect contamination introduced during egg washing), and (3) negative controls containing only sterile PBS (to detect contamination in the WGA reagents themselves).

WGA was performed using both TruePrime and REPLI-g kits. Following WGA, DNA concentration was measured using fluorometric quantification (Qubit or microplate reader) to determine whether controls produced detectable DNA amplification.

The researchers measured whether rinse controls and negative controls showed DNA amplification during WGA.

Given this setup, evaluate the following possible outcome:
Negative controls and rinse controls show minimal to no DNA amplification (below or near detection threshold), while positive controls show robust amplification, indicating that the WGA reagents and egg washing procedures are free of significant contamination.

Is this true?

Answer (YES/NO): NO